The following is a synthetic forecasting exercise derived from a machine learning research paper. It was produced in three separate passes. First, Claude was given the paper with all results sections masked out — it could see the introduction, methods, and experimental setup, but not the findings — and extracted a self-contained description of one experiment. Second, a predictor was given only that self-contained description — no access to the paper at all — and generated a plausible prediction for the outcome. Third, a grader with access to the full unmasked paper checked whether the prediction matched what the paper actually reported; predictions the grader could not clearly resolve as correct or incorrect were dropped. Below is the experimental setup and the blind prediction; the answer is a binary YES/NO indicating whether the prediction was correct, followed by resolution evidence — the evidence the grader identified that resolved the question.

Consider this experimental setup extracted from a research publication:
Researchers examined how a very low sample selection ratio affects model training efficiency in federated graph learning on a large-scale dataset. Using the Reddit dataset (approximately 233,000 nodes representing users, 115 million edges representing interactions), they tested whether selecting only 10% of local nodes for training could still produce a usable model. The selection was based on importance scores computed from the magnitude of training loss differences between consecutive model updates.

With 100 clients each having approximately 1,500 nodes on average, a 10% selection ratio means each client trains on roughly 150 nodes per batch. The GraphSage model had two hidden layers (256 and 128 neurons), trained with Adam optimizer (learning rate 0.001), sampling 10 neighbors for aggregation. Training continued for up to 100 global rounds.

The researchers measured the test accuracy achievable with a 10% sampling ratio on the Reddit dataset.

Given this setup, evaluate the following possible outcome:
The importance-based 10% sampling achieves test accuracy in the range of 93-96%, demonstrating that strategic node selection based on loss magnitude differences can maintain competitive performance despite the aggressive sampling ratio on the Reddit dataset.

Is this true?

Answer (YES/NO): NO